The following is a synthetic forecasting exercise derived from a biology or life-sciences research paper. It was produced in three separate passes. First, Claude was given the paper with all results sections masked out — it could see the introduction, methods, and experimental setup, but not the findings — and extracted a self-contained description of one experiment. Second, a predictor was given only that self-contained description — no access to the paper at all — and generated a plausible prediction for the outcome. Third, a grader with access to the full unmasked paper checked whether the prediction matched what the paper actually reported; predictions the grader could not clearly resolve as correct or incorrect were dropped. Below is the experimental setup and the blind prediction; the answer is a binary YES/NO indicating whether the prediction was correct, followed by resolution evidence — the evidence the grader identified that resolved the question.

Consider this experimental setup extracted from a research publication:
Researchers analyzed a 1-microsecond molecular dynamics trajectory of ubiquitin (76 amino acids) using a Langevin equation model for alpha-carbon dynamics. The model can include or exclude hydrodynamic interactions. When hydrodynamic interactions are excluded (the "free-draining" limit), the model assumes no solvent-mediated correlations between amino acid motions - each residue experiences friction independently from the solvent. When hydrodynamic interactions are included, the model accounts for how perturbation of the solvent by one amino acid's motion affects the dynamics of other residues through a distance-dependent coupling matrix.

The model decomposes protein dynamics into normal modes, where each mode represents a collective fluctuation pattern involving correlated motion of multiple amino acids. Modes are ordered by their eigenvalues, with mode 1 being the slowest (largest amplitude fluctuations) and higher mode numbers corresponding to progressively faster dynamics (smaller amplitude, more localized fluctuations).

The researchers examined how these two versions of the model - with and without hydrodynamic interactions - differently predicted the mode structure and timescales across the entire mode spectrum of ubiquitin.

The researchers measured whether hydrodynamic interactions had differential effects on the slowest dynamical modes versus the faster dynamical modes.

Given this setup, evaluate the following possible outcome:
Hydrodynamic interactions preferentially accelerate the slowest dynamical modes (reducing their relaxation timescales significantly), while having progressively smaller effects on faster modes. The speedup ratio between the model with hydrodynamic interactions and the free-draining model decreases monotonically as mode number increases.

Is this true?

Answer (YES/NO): NO